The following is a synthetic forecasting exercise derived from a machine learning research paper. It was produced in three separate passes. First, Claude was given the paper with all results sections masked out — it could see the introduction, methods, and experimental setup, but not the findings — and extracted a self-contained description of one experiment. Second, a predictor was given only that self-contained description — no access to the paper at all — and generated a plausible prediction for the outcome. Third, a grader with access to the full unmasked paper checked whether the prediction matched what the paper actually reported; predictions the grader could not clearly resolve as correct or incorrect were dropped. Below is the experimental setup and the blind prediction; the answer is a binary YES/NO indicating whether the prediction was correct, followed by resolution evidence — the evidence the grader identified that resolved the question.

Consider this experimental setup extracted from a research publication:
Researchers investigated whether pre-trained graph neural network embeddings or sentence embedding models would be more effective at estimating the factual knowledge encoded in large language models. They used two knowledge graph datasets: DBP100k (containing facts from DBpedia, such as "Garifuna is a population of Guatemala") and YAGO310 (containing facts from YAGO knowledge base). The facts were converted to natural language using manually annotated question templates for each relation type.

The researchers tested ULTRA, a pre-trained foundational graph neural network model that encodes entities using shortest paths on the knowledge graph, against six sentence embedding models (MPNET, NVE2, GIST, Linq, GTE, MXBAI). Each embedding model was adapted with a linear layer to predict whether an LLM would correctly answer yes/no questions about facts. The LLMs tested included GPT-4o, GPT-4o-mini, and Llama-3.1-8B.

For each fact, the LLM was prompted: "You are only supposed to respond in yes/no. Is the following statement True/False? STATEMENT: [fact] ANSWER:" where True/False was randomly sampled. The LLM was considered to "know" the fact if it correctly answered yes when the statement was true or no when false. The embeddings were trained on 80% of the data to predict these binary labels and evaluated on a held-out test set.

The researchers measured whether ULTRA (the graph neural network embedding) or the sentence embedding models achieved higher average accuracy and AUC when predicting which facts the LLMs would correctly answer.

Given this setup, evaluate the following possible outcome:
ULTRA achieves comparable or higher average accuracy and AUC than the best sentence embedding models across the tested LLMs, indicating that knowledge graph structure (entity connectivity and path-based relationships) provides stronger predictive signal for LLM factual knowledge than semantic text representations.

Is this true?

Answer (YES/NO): NO